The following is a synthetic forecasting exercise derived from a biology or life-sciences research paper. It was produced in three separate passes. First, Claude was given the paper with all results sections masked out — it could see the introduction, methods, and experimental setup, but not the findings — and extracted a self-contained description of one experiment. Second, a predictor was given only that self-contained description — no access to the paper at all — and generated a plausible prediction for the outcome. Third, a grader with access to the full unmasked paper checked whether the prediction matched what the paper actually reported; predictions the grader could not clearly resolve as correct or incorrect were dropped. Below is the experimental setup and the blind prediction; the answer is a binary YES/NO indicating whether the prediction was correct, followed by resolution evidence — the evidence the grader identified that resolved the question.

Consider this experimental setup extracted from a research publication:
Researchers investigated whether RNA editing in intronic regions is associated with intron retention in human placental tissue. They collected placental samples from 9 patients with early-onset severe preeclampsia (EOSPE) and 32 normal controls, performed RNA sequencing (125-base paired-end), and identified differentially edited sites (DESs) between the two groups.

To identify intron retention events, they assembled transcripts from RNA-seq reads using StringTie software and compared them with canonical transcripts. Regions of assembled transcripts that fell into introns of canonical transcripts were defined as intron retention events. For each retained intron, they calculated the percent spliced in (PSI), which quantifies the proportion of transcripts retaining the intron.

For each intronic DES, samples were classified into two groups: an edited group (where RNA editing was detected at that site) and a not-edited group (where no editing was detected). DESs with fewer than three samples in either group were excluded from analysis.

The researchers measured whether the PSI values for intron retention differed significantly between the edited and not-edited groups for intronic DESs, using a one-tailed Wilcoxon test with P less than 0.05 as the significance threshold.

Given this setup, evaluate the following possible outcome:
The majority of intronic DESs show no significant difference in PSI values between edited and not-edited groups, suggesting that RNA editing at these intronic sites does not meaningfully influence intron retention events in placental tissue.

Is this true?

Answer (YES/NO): NO